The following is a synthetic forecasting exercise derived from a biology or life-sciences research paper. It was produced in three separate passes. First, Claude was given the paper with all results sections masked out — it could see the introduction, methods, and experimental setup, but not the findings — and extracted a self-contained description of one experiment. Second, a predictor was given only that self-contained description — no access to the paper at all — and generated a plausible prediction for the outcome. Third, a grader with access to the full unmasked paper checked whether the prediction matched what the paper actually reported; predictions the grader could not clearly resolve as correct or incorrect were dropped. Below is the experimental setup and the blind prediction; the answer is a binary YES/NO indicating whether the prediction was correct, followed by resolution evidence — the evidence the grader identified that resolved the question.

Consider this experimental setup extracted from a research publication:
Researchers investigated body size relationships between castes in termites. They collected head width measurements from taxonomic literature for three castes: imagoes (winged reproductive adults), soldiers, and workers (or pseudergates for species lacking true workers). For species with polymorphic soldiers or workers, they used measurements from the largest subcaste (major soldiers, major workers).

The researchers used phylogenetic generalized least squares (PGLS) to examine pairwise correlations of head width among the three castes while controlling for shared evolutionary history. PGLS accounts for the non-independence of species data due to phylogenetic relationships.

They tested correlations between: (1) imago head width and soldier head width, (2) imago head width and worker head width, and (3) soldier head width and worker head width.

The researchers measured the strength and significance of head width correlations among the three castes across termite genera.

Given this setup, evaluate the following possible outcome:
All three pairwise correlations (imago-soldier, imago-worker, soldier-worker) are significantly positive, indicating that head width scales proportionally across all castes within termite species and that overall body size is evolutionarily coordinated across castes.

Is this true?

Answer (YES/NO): YES